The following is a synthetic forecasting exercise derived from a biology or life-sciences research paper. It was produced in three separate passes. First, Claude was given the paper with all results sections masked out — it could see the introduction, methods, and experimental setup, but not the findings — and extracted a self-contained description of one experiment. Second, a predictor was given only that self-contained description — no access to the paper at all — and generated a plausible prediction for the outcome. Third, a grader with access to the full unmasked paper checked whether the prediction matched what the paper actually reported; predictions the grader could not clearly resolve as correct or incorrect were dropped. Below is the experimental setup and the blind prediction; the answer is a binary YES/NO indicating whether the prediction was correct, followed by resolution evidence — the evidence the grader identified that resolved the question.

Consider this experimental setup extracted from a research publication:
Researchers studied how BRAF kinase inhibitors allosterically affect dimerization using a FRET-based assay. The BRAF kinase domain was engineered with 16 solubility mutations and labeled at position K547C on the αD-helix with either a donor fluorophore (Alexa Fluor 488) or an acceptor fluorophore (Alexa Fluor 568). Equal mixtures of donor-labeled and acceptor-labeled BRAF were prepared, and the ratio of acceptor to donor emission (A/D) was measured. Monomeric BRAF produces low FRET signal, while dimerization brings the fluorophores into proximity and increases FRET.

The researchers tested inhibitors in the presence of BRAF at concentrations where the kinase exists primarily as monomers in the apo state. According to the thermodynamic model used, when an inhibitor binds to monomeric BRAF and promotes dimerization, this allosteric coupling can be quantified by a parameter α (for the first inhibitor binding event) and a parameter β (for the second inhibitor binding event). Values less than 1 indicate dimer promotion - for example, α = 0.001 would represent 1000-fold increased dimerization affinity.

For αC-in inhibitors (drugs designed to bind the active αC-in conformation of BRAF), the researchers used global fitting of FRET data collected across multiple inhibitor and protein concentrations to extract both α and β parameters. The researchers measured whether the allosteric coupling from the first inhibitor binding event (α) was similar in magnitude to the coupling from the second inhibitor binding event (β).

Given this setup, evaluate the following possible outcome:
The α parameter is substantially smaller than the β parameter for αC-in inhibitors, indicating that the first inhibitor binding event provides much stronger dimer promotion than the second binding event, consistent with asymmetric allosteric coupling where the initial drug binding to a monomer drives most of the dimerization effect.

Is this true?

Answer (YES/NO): YES